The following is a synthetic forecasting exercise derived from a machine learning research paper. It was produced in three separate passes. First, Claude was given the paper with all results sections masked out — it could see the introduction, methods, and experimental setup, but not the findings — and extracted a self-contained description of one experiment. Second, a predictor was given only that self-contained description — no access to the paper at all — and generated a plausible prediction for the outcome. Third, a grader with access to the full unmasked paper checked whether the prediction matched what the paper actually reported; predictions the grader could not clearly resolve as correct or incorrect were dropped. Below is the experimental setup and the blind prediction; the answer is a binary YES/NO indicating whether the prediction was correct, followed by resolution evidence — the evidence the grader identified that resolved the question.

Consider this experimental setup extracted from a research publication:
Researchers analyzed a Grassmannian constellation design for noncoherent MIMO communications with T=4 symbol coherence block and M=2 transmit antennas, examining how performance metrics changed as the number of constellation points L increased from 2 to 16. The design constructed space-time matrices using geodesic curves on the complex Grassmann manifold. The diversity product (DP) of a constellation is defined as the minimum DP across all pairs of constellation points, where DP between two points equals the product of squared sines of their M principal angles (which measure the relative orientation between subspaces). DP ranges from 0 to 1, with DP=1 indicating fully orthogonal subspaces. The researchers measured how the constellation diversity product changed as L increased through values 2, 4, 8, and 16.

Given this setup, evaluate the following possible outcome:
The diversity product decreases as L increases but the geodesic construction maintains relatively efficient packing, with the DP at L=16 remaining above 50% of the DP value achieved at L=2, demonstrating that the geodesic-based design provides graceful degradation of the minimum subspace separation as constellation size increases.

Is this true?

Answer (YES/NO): NO